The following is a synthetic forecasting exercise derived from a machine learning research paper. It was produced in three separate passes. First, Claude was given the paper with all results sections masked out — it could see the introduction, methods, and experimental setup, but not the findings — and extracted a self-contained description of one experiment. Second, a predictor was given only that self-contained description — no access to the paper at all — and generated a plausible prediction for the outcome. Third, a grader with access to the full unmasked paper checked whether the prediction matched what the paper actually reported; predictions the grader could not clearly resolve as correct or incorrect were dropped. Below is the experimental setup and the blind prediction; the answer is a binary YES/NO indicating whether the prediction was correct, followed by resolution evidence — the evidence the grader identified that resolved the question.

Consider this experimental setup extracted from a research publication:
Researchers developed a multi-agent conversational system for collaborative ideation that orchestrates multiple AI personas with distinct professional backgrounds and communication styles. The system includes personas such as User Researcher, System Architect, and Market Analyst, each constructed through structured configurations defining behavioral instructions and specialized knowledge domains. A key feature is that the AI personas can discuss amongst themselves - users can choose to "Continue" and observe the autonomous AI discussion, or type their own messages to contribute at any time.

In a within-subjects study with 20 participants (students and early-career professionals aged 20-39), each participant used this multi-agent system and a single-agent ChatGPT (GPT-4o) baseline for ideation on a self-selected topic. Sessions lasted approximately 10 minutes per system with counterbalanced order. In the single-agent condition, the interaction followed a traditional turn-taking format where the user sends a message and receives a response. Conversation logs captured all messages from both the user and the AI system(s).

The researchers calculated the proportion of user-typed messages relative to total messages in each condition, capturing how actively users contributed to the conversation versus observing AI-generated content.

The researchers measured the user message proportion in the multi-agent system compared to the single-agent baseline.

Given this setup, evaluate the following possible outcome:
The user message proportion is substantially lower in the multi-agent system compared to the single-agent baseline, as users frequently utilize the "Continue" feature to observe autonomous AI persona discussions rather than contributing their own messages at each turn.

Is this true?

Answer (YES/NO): YES